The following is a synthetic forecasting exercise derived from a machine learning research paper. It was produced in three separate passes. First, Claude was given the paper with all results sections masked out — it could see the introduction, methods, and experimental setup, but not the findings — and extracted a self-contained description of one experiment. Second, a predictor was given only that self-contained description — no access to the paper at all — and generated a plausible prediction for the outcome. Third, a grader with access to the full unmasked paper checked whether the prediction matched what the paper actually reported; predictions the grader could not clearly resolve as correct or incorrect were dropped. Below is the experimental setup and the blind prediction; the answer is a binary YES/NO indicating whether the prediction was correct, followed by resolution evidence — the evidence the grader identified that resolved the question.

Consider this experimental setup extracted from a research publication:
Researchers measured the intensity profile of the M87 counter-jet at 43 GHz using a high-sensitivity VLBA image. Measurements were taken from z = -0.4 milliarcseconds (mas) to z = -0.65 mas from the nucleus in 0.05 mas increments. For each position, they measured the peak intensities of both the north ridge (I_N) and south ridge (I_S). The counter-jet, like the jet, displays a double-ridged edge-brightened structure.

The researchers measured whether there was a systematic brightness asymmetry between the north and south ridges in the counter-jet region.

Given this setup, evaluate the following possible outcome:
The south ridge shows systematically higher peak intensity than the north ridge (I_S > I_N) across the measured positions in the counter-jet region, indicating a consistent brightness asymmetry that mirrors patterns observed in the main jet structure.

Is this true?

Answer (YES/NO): YES